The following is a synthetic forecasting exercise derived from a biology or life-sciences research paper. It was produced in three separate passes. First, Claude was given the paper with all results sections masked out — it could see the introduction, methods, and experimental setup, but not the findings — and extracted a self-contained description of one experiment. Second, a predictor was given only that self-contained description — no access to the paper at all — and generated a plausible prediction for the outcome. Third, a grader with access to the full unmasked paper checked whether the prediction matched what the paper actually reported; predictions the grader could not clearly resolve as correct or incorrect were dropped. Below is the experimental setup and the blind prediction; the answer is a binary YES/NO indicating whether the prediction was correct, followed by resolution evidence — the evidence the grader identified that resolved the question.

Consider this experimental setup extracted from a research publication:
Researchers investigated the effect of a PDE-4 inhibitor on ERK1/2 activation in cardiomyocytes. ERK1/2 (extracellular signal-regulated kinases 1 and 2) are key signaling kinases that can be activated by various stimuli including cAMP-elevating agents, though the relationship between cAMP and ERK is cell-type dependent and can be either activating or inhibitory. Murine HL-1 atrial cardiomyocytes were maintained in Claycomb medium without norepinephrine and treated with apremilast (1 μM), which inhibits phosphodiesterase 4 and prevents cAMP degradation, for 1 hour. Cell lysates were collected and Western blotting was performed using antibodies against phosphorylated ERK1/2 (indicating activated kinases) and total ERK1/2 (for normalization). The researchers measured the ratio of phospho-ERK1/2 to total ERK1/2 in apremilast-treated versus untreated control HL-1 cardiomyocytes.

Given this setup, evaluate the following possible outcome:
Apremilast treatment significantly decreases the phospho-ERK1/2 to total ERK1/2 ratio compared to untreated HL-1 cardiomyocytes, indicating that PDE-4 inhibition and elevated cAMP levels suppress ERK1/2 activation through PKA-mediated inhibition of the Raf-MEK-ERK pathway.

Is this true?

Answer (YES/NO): NO